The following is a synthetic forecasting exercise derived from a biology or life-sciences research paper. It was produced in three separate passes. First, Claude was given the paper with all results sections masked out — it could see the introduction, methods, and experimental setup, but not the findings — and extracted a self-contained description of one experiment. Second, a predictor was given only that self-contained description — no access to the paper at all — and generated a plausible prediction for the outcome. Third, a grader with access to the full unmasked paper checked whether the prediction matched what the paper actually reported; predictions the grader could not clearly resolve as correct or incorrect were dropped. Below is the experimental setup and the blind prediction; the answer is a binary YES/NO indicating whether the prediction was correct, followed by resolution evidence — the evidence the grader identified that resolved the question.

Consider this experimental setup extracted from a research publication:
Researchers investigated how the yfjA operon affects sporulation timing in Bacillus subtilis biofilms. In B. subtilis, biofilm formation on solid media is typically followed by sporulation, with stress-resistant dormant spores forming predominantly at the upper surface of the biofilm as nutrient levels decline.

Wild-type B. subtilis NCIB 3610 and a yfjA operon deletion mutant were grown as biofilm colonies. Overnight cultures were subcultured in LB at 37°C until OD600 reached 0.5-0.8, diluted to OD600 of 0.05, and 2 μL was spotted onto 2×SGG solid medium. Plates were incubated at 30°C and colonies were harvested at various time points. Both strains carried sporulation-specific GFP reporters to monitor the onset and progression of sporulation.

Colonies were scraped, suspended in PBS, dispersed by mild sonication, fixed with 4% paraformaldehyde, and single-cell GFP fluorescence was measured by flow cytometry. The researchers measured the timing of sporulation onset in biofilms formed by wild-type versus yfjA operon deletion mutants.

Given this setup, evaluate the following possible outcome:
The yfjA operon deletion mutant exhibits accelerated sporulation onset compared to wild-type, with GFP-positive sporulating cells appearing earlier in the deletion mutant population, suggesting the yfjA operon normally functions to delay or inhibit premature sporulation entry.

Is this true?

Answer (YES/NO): YES